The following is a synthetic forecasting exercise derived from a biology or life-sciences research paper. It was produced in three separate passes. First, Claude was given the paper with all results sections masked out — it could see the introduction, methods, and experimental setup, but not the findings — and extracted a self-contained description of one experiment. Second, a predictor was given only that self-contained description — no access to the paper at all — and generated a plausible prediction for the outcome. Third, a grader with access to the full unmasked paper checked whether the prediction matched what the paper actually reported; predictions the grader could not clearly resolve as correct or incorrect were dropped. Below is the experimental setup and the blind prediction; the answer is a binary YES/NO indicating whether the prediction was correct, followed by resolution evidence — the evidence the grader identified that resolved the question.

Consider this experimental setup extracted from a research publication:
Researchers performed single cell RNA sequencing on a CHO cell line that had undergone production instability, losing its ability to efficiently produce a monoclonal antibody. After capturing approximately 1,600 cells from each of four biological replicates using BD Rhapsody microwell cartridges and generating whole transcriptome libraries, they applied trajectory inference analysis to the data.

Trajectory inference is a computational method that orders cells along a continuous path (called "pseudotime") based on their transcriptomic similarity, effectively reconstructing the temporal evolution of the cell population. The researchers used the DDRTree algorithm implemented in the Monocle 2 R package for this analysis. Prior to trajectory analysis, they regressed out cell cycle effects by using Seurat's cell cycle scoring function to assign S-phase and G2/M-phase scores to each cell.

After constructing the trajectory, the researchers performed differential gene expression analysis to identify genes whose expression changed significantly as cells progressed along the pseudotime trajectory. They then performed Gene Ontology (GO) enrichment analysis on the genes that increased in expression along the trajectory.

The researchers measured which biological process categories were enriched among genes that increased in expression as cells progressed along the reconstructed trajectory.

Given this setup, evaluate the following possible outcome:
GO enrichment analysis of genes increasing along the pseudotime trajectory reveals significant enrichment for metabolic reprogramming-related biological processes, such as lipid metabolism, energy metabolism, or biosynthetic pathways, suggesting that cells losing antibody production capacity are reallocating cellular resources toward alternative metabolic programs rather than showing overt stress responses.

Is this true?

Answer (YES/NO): NO